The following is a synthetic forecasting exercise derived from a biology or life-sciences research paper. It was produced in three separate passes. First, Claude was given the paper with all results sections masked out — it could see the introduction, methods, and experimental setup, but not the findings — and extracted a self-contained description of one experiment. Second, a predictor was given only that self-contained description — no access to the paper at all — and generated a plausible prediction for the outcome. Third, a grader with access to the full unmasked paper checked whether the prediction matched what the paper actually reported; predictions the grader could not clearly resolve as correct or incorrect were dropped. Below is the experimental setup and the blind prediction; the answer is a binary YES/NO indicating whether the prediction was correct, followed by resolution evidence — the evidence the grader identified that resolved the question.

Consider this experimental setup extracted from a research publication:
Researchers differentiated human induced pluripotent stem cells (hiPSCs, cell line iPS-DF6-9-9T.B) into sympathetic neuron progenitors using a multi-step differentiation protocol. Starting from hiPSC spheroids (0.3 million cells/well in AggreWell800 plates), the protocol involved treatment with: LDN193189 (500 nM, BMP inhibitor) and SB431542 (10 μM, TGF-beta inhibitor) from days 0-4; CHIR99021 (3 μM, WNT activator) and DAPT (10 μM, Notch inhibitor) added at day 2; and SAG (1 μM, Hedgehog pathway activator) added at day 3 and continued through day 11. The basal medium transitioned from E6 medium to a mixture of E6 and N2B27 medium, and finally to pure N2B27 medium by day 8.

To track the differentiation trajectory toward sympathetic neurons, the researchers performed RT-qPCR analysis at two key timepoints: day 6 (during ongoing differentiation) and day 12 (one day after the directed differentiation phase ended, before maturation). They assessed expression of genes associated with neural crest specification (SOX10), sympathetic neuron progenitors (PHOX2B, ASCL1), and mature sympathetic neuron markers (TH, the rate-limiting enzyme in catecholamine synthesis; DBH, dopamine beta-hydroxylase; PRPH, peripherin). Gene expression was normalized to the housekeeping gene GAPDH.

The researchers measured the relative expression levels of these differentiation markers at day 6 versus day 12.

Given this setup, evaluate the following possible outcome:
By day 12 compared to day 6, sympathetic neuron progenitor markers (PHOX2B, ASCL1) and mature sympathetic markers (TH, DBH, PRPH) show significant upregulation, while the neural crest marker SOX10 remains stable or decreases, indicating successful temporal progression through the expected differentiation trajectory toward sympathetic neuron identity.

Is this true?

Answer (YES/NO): NO